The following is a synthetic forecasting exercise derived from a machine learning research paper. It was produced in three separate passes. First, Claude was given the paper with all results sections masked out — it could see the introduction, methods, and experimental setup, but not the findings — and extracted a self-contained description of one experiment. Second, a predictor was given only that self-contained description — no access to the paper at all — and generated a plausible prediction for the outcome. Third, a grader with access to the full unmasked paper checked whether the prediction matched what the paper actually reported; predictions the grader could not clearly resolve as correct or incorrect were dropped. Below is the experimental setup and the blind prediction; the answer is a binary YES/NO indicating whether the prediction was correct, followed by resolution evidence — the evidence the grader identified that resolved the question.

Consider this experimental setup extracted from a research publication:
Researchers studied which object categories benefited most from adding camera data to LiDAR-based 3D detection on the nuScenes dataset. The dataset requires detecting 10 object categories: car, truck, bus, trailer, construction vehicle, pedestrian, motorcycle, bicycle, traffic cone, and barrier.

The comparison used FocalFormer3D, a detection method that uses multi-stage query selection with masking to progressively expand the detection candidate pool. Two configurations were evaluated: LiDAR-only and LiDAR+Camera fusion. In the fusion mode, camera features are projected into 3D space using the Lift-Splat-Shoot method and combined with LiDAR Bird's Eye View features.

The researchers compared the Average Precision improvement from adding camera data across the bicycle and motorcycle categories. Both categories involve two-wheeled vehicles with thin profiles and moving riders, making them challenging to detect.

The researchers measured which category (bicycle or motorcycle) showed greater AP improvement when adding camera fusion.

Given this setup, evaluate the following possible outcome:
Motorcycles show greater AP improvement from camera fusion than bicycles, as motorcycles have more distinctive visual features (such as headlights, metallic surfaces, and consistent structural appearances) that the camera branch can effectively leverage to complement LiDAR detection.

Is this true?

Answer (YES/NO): NO